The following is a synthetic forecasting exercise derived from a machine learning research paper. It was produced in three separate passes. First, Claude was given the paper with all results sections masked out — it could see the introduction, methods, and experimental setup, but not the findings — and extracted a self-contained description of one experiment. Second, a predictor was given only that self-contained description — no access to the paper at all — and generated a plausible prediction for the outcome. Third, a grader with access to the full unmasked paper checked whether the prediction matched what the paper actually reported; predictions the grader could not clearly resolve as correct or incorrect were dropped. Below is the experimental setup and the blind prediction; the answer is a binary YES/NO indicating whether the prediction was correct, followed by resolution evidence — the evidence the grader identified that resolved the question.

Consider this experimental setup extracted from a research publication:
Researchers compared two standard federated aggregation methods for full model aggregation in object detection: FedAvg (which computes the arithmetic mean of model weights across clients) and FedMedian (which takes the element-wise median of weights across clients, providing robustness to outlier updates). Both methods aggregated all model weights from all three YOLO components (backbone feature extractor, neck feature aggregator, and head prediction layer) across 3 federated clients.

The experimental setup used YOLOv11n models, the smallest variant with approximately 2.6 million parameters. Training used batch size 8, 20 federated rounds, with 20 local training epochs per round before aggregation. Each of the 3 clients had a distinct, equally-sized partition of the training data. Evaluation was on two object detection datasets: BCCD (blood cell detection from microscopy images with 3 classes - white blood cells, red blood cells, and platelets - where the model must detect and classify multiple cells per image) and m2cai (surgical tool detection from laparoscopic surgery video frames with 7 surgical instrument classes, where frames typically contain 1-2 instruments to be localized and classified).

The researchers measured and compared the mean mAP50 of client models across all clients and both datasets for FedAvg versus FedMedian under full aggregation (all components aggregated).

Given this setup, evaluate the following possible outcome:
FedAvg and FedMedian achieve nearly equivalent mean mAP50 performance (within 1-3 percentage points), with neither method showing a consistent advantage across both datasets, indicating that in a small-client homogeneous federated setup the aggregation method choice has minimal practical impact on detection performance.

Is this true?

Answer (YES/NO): YES